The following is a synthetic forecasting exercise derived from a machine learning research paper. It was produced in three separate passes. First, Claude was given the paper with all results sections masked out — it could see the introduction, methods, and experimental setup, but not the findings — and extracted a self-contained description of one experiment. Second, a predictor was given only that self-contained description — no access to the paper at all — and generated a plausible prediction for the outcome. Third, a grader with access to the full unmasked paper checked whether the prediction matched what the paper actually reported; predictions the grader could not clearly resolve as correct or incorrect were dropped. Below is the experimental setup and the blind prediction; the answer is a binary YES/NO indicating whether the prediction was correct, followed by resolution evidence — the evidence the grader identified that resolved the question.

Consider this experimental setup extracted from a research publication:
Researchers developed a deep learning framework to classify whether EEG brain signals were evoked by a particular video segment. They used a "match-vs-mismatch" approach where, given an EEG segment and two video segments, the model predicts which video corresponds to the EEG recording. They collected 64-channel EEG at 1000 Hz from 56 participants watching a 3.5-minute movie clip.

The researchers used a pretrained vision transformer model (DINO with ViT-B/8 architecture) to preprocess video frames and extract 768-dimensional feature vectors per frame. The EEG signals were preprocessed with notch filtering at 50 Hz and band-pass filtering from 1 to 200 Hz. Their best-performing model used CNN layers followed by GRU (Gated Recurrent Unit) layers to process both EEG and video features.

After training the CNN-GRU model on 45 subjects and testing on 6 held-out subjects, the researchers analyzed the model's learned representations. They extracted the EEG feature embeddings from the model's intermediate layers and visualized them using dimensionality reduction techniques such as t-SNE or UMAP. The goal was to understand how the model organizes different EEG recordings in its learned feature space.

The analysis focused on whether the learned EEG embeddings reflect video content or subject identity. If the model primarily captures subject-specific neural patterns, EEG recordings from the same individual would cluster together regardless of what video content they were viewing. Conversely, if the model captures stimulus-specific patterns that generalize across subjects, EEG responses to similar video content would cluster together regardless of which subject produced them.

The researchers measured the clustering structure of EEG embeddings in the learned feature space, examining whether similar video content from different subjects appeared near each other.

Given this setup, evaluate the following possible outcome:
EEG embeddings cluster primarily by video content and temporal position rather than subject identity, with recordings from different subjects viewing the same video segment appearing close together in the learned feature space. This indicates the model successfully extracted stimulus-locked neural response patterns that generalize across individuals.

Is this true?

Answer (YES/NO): NO